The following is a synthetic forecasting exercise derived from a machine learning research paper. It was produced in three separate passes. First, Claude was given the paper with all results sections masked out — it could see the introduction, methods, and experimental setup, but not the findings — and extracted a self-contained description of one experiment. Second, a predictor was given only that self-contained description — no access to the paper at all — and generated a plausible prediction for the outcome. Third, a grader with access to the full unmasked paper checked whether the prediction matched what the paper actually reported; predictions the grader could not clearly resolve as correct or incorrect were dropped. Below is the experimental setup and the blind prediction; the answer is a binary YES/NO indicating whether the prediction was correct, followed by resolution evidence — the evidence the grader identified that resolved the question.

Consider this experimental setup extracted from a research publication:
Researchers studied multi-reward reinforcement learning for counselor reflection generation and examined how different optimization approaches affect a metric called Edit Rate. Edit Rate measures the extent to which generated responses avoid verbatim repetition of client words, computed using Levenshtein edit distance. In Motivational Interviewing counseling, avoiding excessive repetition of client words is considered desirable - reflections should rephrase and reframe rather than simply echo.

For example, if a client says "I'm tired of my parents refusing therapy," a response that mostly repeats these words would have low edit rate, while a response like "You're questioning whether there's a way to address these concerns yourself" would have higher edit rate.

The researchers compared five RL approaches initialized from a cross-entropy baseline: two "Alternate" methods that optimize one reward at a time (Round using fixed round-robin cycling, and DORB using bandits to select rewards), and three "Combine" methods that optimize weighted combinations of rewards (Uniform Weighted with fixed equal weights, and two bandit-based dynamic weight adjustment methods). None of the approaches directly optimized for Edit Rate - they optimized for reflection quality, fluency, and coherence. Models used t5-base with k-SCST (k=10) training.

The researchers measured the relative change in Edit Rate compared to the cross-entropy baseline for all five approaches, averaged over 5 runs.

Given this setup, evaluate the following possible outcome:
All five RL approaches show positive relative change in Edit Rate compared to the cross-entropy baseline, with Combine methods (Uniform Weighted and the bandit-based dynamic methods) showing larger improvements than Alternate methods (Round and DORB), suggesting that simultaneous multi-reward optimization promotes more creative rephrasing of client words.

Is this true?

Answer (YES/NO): NO